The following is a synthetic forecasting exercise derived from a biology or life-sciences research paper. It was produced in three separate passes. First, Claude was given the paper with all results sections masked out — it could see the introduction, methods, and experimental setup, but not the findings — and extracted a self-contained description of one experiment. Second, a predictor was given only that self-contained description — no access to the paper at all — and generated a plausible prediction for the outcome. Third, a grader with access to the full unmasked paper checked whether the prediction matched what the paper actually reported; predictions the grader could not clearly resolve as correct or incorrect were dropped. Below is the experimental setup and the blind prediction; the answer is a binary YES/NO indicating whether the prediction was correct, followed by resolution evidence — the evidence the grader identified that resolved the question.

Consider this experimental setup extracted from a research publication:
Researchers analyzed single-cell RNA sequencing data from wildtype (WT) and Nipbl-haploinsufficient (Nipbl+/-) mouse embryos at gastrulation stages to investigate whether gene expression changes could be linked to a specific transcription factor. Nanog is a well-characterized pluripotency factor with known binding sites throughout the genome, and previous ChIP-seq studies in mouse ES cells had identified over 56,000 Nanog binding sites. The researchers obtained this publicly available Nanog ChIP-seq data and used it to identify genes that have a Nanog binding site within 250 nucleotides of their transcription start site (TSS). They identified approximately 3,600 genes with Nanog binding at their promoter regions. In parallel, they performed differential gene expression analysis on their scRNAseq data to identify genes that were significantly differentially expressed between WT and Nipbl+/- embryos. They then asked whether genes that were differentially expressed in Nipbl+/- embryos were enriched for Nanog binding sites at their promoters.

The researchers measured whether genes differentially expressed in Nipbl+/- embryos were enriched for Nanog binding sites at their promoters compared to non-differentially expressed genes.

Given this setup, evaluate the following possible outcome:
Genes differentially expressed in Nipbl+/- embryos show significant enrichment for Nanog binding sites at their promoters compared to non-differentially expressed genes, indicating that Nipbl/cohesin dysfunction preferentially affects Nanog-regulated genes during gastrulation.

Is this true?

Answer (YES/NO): YES